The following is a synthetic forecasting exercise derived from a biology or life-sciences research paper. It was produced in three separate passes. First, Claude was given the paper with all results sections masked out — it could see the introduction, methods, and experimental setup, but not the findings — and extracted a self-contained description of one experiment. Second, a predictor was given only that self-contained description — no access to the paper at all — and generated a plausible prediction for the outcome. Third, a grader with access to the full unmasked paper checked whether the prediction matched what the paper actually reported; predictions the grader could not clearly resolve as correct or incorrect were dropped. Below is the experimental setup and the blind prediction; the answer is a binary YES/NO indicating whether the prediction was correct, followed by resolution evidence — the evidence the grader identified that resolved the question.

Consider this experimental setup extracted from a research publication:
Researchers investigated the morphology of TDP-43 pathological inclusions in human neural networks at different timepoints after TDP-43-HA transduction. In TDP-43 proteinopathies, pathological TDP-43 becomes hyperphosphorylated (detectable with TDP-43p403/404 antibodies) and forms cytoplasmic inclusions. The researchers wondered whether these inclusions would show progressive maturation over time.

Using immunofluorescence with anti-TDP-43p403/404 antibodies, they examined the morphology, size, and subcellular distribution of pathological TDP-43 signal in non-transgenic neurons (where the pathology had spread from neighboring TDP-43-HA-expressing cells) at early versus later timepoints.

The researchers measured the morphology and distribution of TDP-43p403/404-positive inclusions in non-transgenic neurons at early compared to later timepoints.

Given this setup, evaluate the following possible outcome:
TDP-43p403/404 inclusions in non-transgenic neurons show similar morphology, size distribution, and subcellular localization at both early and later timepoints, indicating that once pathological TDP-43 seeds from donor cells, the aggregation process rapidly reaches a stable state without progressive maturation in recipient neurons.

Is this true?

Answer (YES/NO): NO